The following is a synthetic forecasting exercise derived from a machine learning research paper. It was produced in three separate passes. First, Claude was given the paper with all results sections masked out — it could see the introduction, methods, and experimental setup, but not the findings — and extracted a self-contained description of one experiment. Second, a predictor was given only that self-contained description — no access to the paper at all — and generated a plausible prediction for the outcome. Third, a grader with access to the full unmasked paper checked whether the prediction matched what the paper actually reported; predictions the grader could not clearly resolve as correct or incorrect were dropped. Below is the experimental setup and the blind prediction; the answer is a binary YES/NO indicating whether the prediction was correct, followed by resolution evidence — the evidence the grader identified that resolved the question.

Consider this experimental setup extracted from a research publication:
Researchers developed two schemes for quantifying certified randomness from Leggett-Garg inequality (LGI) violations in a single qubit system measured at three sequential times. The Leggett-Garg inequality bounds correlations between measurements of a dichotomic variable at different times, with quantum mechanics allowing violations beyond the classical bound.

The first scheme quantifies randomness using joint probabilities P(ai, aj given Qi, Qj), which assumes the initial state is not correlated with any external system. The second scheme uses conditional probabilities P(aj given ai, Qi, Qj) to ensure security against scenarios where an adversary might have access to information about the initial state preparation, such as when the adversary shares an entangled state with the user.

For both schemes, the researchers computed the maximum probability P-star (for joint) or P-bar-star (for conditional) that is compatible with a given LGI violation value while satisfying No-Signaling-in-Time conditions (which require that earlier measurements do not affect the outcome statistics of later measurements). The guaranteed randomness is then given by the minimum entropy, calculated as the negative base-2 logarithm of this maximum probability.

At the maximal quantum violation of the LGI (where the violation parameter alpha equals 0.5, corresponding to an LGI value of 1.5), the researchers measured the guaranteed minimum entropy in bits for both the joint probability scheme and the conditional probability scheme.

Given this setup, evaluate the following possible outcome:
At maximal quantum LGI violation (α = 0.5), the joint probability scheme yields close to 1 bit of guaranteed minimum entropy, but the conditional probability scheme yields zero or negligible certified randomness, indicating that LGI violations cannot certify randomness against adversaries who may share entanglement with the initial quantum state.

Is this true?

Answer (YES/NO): NO